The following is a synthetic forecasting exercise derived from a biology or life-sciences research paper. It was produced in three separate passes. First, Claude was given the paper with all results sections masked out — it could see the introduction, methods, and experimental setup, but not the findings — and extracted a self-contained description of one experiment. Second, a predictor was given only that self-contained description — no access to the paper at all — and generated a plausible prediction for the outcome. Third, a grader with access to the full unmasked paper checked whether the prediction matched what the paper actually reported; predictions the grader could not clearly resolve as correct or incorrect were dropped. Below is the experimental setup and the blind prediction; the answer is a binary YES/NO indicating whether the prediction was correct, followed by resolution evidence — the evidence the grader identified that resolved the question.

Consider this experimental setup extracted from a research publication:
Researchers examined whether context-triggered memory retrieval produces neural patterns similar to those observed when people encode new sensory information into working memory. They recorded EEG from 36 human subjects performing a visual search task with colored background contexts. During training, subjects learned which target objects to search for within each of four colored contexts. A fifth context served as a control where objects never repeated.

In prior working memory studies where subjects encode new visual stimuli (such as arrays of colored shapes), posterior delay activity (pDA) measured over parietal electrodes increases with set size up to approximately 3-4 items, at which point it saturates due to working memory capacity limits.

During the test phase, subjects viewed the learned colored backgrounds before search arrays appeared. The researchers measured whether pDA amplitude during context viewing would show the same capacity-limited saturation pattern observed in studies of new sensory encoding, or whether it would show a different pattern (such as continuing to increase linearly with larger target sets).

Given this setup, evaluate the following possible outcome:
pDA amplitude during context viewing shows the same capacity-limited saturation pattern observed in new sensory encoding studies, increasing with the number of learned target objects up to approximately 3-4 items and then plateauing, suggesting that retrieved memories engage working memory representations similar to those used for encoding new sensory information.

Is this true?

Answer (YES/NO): YES